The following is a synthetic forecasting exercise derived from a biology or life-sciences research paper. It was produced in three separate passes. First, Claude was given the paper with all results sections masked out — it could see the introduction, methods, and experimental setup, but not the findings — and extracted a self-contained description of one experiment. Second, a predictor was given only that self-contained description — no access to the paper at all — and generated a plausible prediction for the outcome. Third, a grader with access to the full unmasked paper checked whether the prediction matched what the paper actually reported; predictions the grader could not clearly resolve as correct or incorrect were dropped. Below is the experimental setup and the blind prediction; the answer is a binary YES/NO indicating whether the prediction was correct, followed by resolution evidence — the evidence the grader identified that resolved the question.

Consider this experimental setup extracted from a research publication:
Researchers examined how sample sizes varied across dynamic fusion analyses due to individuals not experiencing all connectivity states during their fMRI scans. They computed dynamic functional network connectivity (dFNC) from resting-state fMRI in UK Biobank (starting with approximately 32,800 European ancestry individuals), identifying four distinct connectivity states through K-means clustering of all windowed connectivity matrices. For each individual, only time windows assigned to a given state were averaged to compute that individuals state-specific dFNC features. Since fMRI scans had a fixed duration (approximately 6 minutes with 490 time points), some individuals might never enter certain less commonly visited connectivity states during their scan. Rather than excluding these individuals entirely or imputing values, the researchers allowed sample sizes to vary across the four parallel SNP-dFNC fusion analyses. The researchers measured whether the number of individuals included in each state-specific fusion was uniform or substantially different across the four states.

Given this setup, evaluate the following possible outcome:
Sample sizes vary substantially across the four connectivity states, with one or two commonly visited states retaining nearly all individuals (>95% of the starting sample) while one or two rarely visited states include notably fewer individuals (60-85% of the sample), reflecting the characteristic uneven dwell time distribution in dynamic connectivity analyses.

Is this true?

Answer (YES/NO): NO